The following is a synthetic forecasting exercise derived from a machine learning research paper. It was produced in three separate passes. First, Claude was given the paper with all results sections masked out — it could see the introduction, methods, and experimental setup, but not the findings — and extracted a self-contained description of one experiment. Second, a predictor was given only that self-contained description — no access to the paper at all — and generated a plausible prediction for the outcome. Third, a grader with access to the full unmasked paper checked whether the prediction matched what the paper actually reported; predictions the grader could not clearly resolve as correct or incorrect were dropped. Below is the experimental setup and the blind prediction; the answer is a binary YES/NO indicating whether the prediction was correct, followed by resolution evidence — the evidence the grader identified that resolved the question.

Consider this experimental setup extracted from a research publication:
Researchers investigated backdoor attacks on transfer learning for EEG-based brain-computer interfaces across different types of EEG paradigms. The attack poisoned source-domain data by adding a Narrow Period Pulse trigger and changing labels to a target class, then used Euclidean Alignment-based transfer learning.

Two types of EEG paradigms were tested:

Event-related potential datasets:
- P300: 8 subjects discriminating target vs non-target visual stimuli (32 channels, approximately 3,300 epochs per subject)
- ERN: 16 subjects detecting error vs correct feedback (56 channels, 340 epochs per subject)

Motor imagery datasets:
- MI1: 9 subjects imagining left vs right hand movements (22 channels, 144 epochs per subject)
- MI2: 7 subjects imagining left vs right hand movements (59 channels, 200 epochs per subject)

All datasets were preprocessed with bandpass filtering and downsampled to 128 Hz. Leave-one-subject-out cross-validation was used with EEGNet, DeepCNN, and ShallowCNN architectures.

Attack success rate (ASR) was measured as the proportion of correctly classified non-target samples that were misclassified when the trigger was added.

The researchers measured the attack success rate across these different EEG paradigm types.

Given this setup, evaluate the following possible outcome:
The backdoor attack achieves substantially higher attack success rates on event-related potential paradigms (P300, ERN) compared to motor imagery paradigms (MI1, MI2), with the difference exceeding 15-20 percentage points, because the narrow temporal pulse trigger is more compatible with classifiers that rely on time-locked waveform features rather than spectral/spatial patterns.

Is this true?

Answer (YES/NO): NO